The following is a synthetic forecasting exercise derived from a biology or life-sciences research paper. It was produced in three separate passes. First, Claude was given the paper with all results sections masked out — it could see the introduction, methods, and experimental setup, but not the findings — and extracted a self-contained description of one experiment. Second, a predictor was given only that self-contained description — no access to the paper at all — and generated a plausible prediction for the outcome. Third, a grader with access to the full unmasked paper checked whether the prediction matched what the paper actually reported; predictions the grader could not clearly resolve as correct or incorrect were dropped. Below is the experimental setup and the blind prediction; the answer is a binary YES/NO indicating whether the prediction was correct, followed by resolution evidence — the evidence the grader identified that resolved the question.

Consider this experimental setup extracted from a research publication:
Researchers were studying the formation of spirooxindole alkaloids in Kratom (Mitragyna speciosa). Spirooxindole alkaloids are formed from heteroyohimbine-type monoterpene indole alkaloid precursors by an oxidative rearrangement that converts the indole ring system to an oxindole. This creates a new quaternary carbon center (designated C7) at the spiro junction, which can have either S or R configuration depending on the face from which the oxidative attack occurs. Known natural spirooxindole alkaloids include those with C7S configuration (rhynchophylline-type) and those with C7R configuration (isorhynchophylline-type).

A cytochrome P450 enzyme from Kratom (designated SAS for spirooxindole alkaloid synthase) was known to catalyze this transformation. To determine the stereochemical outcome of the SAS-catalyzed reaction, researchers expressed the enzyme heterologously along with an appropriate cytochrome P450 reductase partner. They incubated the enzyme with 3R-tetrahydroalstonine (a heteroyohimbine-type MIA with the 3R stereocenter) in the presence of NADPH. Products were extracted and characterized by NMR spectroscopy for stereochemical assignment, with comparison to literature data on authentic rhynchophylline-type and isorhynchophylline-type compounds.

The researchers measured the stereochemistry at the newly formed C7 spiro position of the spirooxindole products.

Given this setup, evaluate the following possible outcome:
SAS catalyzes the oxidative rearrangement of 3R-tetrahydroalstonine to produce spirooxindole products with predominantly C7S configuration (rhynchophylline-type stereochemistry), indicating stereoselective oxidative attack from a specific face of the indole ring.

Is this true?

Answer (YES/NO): NO